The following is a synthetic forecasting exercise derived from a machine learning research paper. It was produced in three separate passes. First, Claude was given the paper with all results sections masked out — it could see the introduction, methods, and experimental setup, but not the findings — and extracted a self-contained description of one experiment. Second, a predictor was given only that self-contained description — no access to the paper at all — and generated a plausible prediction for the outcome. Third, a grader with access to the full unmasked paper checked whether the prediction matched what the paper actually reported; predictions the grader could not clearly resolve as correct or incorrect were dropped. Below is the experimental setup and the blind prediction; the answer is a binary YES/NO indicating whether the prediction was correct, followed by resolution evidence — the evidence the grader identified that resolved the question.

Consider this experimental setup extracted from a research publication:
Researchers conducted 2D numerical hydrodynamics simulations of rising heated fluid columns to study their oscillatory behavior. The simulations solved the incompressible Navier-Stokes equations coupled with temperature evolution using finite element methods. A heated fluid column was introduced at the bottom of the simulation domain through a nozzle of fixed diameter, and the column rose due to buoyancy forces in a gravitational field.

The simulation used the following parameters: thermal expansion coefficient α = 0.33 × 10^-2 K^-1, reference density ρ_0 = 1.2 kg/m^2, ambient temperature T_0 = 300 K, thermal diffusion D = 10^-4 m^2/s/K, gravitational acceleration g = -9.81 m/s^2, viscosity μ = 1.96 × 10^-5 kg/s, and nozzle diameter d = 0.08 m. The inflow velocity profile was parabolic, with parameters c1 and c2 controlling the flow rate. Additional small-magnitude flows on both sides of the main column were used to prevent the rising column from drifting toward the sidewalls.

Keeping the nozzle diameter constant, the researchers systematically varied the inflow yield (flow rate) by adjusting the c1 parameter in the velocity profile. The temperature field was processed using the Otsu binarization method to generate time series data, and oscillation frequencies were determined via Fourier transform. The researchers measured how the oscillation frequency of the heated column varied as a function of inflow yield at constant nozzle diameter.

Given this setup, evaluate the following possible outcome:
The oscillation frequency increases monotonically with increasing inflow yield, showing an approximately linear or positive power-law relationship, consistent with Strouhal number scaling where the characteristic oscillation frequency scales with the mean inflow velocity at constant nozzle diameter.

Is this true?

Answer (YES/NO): YES